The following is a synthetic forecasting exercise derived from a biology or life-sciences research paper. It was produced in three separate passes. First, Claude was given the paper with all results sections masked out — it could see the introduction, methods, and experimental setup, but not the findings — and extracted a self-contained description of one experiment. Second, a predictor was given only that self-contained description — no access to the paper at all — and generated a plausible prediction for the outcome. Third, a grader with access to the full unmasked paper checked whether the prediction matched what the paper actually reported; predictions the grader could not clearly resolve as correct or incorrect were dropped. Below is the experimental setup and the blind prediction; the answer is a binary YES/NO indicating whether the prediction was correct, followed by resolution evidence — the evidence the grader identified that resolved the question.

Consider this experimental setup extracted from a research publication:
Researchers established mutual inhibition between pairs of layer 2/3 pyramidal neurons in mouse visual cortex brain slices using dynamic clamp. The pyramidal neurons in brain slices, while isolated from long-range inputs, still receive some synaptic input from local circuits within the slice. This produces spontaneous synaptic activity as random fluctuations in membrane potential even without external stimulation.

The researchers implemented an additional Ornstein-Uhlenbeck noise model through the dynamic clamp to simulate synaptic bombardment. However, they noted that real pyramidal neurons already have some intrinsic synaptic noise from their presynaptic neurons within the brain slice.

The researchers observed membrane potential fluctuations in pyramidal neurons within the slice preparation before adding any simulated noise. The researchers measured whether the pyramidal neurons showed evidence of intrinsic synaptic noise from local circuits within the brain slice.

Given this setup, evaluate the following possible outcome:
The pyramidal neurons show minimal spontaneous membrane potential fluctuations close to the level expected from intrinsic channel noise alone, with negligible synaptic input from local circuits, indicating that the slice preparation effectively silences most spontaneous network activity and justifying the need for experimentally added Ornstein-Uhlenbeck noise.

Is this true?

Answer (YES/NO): NO